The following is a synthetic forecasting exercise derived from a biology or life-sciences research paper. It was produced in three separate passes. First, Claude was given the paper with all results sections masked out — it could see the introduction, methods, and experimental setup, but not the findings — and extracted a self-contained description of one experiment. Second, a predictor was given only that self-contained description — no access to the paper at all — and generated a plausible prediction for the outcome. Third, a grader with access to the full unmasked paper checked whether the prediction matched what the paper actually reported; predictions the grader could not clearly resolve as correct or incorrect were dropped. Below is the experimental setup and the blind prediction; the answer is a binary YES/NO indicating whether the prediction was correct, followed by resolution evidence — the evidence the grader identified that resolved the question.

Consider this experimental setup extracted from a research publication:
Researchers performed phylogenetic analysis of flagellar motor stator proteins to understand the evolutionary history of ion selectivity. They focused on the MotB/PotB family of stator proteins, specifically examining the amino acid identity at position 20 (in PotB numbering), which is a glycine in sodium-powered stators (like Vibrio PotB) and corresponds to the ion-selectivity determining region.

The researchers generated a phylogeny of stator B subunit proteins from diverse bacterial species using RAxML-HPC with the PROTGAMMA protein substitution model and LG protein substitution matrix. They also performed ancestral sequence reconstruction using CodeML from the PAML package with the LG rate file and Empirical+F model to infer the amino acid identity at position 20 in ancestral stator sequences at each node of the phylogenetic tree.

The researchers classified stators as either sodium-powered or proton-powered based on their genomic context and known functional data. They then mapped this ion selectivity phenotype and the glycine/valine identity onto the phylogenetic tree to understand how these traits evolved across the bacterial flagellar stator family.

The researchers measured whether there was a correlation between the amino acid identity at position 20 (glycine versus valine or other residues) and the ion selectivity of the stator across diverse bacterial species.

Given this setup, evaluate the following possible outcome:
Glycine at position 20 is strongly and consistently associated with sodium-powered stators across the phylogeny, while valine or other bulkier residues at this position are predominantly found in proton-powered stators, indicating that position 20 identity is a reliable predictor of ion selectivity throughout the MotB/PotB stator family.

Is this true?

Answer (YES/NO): NO